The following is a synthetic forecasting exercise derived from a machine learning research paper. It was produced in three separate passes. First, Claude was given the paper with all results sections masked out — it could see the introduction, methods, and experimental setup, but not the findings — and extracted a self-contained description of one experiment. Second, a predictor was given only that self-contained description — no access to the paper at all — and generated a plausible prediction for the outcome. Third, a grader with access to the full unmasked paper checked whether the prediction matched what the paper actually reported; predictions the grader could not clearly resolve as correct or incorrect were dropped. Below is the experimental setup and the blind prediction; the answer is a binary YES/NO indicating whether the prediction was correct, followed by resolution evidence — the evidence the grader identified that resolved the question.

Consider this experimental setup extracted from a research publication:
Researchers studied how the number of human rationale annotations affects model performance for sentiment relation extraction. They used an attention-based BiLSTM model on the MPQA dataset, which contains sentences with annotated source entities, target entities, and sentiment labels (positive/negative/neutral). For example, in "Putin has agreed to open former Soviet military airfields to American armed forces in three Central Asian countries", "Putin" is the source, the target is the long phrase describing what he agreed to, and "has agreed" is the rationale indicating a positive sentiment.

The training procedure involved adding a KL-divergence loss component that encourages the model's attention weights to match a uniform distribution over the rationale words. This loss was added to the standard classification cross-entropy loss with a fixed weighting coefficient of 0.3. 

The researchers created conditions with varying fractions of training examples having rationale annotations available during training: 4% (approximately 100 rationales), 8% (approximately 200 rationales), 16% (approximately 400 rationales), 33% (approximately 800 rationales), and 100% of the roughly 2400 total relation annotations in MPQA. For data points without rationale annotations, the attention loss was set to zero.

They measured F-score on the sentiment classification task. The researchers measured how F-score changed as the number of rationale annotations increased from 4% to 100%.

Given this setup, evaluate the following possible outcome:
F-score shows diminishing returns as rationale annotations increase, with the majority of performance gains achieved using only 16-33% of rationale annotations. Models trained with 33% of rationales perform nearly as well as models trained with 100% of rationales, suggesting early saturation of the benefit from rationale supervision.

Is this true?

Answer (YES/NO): YES